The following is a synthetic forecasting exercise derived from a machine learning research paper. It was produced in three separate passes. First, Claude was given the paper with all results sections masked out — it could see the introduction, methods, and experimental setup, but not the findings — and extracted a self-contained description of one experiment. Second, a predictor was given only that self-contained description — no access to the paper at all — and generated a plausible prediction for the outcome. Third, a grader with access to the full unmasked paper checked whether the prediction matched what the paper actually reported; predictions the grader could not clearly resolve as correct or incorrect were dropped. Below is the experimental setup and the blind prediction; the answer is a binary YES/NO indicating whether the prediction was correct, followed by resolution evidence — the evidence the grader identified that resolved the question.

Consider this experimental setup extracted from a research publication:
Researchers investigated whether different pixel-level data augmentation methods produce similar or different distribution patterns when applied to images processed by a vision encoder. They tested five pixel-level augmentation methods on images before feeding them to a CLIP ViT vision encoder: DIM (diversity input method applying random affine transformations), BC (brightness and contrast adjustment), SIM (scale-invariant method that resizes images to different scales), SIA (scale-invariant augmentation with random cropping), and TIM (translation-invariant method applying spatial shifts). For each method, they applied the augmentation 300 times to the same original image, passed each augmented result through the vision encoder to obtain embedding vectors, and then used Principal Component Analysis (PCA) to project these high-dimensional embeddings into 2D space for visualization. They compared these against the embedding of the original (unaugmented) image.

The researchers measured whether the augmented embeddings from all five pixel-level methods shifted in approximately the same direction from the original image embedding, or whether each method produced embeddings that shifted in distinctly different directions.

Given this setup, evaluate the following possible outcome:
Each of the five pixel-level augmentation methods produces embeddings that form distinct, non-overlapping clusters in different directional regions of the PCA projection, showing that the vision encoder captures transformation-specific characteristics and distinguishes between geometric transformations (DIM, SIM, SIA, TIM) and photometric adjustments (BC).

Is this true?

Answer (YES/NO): NO